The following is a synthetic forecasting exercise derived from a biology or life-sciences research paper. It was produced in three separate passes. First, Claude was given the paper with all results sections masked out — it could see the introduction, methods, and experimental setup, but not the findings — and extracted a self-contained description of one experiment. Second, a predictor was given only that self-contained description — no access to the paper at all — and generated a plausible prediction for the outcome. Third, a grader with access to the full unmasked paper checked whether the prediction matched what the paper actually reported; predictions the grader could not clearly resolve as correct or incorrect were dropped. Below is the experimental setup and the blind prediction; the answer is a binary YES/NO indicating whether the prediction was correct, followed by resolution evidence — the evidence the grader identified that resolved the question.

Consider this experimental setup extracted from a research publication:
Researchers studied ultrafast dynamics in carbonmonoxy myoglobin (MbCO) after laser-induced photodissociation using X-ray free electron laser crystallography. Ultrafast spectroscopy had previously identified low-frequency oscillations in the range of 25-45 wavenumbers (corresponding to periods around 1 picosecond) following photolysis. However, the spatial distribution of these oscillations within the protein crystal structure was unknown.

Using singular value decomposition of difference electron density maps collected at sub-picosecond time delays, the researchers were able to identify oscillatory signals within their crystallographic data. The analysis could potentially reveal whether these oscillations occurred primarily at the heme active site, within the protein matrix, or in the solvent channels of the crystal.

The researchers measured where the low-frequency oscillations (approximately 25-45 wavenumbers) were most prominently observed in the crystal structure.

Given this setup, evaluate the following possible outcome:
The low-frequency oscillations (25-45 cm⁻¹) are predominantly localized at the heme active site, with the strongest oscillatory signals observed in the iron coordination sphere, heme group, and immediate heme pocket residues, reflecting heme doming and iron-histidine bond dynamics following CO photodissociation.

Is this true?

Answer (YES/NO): NO